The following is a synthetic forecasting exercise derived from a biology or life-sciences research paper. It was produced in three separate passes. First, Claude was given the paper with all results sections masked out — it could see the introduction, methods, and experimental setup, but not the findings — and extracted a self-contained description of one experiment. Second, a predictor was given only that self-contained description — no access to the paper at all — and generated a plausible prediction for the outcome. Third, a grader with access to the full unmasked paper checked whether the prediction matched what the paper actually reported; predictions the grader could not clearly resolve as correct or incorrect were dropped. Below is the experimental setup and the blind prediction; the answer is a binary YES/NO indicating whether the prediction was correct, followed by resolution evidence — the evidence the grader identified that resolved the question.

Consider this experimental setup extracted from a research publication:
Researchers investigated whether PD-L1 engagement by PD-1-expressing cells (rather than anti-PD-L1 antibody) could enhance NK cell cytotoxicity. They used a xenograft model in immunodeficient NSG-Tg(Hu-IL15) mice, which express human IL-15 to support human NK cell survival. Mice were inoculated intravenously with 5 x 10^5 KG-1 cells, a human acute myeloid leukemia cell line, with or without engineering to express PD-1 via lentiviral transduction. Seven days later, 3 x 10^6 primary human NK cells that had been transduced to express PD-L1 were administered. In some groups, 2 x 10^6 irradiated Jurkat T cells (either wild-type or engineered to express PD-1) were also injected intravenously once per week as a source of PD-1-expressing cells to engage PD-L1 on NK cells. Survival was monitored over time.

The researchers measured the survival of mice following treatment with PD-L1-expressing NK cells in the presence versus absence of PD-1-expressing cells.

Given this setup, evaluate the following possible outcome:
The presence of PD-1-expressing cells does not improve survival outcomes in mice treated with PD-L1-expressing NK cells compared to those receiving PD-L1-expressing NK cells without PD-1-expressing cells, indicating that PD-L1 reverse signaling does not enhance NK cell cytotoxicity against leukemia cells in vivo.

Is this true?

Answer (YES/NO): NO